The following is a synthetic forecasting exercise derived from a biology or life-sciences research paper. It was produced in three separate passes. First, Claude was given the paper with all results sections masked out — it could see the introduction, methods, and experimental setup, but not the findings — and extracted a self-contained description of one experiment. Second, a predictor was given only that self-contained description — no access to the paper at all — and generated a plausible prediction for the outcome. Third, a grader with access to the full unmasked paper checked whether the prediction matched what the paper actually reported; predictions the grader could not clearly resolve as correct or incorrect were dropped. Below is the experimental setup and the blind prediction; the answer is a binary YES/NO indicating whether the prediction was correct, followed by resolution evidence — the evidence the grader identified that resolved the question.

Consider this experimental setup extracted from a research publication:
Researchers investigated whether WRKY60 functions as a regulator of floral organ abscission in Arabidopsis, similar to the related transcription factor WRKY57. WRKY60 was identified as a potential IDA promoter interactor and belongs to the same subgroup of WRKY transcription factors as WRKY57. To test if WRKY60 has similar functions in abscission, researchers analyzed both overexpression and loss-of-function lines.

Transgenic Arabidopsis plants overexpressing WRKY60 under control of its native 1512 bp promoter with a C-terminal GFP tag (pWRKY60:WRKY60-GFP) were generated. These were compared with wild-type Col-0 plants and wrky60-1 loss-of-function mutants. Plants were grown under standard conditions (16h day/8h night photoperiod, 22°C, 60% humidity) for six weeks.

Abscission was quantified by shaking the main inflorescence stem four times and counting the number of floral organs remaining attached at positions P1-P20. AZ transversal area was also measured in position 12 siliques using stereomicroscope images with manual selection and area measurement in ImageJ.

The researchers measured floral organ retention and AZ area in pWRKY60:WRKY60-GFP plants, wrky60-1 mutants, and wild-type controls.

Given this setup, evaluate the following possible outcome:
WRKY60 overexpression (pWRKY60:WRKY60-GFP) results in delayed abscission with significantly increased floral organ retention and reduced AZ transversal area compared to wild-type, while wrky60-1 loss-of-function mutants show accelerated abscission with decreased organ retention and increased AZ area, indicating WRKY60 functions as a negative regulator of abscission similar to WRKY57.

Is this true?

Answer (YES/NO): NO